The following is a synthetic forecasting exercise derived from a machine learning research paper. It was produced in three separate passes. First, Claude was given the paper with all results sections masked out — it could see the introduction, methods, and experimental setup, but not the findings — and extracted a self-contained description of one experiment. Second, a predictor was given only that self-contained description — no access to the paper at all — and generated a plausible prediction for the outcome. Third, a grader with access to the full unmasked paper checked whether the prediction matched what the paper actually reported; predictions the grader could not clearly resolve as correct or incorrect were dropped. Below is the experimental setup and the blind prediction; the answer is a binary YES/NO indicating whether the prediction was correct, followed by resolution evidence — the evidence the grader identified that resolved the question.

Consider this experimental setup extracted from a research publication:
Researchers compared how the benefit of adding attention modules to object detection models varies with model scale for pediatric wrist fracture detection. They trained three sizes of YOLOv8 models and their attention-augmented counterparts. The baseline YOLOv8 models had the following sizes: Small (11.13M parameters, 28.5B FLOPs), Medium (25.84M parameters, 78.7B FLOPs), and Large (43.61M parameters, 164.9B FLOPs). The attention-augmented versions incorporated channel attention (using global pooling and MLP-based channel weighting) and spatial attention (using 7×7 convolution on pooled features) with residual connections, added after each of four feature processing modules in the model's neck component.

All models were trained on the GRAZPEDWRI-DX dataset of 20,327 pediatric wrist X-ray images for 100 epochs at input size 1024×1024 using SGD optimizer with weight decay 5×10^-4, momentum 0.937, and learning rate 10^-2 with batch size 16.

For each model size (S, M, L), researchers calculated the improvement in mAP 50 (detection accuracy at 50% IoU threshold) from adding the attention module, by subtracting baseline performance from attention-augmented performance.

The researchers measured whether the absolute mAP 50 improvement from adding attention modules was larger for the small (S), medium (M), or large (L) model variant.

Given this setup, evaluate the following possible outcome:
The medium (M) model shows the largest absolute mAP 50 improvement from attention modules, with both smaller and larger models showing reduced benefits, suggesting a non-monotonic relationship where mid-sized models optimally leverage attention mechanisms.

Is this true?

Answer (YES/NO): NO